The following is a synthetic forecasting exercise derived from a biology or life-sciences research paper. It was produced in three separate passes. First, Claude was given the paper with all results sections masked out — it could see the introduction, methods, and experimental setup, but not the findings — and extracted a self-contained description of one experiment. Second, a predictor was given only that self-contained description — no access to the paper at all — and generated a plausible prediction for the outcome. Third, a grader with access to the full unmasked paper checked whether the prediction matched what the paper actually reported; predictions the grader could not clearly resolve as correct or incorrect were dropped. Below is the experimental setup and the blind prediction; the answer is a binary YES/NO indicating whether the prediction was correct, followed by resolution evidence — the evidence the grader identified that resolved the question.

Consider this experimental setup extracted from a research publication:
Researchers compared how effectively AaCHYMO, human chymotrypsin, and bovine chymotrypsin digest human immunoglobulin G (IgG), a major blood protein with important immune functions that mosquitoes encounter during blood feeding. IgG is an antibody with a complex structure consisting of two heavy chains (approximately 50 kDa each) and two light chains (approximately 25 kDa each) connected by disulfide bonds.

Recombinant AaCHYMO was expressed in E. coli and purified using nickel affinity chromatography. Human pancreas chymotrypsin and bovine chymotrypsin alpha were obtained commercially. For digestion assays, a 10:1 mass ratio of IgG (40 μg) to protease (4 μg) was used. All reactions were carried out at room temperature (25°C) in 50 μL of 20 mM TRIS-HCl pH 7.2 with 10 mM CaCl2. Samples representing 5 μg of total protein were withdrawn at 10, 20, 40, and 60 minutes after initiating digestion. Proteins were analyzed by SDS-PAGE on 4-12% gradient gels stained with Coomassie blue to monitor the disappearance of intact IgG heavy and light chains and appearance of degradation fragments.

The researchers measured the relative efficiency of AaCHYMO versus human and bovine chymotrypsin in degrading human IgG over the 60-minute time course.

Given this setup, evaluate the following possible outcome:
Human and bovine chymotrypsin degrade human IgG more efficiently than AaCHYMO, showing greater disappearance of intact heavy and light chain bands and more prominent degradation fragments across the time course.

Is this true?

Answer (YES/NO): YES